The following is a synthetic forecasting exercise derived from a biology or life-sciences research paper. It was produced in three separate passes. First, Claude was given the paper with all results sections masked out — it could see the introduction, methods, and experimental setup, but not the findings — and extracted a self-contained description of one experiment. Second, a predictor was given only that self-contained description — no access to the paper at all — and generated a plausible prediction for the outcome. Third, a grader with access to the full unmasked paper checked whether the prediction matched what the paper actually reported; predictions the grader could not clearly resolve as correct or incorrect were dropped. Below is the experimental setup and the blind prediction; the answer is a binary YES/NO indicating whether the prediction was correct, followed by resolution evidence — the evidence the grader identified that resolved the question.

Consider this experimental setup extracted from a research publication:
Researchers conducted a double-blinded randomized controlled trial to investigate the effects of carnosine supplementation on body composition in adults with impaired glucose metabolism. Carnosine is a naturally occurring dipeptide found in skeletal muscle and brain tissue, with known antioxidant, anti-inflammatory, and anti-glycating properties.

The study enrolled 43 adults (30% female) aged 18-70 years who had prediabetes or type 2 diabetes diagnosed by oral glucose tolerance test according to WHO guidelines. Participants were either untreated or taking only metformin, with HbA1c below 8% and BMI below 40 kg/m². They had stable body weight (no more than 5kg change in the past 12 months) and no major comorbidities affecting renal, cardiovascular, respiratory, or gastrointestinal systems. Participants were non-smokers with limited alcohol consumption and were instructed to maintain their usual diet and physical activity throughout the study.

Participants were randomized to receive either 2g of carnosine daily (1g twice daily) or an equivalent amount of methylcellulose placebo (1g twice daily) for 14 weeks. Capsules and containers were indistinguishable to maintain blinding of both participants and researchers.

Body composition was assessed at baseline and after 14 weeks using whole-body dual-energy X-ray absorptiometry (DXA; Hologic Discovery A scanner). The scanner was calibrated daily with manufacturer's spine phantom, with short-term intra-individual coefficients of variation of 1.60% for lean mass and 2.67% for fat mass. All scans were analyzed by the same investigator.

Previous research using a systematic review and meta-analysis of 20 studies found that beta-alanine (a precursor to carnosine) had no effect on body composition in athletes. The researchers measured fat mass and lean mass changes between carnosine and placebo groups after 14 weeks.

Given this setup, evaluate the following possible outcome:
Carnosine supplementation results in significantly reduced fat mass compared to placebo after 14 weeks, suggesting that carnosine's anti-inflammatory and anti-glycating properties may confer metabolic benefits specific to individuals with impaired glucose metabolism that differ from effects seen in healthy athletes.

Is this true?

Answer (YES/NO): NO